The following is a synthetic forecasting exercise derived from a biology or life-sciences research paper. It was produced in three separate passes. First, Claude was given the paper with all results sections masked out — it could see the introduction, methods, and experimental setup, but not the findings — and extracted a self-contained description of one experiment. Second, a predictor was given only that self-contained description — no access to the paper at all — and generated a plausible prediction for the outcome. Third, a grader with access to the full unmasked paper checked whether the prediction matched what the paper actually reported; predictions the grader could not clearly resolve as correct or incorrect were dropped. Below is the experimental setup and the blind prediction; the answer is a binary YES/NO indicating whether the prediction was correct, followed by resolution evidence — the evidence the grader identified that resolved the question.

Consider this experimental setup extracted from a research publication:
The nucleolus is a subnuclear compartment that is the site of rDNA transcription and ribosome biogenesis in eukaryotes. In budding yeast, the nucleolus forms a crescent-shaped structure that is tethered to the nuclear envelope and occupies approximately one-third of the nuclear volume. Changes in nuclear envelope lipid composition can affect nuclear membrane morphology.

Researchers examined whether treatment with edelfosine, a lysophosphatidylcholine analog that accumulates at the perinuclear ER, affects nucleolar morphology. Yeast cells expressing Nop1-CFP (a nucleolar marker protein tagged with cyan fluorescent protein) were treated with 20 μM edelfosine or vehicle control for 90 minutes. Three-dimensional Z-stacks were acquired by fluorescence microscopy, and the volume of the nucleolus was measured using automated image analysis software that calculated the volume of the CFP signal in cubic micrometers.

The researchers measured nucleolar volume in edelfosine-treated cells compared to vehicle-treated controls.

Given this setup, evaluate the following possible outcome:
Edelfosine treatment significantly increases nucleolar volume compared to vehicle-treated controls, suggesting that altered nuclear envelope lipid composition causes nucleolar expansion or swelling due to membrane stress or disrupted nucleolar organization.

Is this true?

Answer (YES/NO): NO